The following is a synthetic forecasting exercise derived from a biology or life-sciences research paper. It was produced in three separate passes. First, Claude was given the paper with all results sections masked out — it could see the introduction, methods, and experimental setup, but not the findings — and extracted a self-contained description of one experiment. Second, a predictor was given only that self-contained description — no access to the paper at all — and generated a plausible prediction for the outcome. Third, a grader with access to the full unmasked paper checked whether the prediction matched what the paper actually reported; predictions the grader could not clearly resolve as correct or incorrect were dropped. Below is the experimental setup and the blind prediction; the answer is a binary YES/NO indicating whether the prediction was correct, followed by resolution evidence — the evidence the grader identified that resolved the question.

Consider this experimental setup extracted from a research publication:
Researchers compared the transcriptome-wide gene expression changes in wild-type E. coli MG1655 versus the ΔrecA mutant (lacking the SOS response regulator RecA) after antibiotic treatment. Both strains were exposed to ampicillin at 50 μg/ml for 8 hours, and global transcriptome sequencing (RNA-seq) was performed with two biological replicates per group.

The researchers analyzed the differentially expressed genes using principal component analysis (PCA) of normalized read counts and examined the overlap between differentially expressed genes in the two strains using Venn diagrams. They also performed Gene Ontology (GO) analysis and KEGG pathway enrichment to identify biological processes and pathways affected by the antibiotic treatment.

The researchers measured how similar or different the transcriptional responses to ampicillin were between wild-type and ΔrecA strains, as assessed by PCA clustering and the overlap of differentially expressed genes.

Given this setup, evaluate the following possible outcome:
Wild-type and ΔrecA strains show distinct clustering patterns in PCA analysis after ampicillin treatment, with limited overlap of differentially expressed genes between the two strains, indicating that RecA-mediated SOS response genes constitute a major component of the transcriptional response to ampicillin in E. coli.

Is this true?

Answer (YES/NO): NO